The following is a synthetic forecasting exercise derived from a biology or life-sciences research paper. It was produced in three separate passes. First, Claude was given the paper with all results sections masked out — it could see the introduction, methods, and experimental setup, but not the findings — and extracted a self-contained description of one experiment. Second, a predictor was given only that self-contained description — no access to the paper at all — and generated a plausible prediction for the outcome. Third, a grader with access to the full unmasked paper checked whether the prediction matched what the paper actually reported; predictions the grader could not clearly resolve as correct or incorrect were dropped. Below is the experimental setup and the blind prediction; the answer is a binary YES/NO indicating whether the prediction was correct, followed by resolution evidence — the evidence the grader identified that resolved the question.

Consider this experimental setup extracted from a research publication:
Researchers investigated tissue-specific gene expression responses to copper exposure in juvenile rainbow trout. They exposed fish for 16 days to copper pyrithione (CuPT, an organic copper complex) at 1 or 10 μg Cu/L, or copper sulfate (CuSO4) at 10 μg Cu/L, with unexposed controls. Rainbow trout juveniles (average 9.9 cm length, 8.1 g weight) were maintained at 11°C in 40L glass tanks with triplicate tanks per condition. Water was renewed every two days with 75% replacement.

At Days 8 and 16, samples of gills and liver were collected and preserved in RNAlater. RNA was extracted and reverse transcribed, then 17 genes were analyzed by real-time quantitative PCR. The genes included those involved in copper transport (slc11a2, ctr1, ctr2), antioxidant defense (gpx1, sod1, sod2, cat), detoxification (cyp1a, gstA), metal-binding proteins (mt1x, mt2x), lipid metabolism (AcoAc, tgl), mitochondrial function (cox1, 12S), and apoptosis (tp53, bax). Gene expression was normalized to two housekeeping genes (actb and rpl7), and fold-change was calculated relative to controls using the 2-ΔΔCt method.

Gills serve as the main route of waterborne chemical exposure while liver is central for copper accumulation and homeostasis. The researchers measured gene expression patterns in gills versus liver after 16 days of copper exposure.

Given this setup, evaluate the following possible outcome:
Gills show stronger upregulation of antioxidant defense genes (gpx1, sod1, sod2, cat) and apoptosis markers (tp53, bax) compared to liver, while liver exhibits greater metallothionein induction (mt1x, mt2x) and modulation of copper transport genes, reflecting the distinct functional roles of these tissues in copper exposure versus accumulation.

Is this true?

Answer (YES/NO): NO